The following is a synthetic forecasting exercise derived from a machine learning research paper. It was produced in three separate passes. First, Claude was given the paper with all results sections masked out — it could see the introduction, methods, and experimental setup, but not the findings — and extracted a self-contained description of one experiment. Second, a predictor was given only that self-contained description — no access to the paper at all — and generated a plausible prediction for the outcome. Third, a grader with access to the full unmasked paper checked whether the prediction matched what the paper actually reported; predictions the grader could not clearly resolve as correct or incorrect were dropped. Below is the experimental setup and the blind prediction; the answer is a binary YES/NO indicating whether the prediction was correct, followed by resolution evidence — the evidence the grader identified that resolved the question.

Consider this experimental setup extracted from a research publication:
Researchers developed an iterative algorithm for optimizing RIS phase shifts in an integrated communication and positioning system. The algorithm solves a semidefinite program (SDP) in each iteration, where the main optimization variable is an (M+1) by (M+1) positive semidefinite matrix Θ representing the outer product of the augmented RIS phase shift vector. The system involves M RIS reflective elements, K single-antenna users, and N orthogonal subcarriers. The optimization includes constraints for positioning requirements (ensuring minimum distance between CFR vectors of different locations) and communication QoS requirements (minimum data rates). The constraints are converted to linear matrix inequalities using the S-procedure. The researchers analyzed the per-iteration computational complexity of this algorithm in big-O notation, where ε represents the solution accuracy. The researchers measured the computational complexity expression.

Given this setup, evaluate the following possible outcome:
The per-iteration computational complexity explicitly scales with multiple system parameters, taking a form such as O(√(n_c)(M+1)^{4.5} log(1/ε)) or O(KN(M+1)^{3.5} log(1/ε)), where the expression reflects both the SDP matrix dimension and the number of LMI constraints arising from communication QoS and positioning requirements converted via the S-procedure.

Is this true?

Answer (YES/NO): NO